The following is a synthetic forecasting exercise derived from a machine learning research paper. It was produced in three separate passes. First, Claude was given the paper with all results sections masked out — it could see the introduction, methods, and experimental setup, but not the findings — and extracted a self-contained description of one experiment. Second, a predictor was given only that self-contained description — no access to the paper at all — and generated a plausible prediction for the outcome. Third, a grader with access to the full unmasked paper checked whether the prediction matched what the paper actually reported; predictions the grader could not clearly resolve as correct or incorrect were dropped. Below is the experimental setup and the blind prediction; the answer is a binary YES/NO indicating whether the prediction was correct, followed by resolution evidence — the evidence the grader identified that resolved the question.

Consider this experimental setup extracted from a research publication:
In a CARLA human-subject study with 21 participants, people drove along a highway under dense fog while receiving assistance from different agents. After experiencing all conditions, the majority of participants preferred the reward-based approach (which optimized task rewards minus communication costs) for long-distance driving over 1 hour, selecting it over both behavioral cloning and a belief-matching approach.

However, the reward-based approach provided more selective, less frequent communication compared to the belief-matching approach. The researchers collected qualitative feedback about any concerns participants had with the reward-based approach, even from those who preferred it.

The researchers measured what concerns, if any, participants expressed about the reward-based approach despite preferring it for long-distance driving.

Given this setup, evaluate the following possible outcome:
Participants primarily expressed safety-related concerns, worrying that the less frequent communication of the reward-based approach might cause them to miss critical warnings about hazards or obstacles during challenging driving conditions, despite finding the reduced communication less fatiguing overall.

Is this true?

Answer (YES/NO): NO